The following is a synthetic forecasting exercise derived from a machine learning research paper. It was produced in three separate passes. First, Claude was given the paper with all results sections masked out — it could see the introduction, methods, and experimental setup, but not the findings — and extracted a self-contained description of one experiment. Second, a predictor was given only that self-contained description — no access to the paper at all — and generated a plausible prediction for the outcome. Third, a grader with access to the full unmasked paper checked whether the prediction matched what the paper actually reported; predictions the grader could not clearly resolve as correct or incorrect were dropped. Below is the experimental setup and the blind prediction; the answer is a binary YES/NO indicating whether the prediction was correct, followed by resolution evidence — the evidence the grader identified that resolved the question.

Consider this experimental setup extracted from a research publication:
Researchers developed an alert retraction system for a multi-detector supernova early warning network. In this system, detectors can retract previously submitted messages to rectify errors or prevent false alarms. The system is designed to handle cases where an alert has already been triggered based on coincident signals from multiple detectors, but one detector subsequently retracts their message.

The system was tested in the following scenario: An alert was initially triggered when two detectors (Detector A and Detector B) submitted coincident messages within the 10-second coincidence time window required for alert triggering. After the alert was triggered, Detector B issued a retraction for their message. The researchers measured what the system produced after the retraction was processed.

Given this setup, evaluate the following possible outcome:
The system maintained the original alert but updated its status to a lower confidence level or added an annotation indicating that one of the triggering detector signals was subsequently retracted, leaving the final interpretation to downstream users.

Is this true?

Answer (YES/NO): NO